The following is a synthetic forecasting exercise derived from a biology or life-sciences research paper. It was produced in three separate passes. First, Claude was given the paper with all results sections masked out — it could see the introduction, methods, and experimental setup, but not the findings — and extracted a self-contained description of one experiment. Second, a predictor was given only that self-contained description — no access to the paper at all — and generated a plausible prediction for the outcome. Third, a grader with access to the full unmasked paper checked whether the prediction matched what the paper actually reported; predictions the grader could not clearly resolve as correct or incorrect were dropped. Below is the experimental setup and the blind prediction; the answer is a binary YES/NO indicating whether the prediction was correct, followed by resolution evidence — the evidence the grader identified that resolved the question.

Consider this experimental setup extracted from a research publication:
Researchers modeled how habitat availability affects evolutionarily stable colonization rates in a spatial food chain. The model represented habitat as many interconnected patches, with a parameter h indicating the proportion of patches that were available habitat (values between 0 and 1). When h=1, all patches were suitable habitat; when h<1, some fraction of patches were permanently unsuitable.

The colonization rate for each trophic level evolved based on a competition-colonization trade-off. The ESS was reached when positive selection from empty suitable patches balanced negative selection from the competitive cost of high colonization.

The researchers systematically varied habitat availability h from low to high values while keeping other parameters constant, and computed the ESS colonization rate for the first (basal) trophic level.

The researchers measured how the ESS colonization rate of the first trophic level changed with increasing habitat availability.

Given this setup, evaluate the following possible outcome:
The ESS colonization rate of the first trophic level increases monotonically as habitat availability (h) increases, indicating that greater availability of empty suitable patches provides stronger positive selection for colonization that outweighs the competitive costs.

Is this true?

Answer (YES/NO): NO